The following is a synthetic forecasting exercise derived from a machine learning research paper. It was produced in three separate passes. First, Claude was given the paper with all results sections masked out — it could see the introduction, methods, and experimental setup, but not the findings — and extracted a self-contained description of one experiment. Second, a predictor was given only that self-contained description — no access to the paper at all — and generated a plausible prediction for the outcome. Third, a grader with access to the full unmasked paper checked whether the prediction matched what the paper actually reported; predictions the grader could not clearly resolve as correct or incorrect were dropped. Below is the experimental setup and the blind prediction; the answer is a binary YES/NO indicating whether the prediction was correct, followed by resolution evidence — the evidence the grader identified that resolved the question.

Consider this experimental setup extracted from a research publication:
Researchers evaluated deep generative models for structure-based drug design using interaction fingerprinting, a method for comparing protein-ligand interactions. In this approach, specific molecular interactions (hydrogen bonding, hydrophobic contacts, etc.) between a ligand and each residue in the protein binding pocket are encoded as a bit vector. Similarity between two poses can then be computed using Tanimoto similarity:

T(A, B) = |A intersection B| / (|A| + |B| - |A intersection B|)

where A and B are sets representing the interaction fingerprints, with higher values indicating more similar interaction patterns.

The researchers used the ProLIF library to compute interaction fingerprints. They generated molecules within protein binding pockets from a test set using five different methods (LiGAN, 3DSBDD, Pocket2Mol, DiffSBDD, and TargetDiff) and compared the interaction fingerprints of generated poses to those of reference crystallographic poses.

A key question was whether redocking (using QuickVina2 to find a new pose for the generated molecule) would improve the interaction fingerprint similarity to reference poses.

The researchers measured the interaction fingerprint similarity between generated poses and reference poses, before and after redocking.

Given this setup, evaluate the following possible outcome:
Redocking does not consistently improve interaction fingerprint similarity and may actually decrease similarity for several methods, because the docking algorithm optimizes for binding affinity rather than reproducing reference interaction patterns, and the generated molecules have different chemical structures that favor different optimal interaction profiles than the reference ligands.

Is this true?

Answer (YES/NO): NO